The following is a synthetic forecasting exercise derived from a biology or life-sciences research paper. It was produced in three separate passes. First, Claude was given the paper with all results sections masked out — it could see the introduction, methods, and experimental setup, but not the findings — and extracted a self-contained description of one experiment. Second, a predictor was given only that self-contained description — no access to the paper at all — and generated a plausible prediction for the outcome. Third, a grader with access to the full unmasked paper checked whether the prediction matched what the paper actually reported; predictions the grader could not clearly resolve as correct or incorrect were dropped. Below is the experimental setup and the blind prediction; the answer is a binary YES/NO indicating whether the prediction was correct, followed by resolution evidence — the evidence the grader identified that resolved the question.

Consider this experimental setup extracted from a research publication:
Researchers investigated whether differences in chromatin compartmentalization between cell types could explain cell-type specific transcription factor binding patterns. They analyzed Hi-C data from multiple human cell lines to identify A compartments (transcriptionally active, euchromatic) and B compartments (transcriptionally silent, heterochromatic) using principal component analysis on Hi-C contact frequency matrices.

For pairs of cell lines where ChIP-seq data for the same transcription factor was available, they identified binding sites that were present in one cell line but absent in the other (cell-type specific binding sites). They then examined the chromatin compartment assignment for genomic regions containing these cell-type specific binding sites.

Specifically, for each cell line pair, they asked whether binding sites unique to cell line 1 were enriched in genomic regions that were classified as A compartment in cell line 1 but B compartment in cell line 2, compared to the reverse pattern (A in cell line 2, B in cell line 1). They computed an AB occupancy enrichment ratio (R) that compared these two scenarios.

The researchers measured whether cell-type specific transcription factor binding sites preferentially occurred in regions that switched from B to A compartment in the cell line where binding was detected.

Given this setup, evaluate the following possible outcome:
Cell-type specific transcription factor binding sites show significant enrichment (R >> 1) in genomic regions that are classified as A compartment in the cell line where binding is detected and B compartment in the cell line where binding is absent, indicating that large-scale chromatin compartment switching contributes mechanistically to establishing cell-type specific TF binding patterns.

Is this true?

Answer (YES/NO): YES